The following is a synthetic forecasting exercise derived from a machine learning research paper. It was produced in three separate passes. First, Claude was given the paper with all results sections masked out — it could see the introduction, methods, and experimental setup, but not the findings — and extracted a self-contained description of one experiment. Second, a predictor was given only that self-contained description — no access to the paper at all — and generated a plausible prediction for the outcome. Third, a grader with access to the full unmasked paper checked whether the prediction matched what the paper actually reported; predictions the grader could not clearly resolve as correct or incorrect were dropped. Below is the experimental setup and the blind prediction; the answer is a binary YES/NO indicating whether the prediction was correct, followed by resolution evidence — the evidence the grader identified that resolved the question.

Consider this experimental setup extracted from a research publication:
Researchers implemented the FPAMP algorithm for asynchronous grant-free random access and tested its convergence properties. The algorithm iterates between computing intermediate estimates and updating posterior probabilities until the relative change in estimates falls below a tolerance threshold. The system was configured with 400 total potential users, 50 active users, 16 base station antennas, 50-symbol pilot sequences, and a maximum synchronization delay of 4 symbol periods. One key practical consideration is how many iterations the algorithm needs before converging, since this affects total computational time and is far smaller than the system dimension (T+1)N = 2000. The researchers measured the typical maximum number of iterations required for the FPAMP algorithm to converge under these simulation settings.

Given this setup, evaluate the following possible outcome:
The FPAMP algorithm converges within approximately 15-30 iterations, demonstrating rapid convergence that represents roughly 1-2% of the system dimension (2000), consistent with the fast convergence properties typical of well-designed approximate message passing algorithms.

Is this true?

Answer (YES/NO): NO